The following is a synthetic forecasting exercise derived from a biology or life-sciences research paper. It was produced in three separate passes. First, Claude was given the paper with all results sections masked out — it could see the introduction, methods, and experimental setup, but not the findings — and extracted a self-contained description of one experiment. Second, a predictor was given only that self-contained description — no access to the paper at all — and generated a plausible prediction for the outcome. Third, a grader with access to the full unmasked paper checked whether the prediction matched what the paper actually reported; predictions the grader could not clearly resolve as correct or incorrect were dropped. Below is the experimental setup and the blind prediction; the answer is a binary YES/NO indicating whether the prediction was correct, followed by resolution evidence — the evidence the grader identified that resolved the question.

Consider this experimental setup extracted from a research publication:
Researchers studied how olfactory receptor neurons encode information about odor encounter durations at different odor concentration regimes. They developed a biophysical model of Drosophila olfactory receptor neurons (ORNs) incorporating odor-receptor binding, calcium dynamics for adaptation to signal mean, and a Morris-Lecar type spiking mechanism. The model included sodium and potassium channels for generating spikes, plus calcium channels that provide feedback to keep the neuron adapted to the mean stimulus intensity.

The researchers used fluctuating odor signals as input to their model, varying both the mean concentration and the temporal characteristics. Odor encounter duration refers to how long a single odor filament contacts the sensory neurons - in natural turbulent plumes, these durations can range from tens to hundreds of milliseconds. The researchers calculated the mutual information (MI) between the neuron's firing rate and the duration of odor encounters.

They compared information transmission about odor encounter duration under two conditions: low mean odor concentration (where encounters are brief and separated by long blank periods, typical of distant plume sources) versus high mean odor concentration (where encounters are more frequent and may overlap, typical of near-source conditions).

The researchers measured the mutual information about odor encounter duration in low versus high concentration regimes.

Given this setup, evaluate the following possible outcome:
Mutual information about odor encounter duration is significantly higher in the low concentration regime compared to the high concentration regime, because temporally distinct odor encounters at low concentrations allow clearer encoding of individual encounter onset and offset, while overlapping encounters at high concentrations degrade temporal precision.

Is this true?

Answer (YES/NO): NO